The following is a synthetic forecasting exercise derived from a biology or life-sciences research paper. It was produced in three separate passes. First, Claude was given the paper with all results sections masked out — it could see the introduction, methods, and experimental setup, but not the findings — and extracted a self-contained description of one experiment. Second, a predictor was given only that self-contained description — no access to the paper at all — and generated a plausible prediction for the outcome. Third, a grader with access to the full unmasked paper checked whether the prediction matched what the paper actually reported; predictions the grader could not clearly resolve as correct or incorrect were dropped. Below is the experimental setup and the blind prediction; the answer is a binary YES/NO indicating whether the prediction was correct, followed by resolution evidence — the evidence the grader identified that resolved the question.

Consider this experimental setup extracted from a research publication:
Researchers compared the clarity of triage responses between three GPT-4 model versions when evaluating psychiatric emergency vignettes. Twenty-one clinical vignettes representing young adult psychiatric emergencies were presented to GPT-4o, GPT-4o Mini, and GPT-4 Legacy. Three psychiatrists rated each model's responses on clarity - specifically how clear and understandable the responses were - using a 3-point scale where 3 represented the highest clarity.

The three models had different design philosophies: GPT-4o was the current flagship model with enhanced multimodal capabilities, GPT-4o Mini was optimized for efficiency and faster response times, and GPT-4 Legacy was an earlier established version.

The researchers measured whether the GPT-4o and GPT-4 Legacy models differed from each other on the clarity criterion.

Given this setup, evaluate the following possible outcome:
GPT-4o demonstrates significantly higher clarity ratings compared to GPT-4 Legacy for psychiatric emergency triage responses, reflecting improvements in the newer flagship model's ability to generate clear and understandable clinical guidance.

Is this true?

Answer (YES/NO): NO